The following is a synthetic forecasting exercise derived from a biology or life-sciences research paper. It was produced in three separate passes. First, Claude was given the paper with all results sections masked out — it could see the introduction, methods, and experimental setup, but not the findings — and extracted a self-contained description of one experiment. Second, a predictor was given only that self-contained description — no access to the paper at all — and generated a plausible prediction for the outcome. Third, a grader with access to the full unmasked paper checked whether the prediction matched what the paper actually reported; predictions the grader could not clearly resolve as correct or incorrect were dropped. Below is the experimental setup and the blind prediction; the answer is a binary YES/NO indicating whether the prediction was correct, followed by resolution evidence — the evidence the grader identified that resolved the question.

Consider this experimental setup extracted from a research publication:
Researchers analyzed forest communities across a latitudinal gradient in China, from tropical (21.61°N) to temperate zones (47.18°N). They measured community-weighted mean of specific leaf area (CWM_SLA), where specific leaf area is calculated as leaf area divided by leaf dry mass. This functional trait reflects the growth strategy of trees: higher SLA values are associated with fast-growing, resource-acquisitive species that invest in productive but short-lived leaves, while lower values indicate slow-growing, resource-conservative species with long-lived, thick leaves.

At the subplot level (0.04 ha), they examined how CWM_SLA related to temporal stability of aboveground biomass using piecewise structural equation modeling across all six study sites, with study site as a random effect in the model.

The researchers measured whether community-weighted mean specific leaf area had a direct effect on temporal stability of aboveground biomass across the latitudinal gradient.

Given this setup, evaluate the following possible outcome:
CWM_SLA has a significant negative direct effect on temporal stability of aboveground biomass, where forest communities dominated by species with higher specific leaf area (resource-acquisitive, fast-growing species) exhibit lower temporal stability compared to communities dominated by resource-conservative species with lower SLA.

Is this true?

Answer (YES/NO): NO